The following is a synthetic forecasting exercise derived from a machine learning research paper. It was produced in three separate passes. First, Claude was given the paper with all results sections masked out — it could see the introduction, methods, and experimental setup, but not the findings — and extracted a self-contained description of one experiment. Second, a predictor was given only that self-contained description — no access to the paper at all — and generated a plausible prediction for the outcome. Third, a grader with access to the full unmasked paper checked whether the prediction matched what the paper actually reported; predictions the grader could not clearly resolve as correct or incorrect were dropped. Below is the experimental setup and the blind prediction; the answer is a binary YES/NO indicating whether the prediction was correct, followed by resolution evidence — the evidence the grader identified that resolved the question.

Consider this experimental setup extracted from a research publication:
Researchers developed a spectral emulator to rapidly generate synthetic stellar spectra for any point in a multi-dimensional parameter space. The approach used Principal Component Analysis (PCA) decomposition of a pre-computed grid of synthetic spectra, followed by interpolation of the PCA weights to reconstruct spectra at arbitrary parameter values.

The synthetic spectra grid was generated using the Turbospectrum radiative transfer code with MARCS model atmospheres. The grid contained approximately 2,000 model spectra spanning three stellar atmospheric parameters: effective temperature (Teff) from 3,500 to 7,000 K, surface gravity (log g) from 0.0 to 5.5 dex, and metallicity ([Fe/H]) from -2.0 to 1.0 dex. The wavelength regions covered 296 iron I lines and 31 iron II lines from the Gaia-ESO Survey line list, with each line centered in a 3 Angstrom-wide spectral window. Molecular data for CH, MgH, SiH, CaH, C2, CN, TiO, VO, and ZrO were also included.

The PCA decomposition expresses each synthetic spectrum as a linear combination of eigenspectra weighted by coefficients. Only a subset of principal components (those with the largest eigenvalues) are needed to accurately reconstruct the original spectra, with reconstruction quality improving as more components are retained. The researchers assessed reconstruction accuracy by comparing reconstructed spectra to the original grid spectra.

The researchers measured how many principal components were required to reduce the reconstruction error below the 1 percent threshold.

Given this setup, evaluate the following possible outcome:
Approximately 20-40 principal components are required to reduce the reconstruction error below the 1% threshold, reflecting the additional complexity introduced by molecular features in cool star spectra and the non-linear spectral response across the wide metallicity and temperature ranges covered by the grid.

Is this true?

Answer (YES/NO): NO